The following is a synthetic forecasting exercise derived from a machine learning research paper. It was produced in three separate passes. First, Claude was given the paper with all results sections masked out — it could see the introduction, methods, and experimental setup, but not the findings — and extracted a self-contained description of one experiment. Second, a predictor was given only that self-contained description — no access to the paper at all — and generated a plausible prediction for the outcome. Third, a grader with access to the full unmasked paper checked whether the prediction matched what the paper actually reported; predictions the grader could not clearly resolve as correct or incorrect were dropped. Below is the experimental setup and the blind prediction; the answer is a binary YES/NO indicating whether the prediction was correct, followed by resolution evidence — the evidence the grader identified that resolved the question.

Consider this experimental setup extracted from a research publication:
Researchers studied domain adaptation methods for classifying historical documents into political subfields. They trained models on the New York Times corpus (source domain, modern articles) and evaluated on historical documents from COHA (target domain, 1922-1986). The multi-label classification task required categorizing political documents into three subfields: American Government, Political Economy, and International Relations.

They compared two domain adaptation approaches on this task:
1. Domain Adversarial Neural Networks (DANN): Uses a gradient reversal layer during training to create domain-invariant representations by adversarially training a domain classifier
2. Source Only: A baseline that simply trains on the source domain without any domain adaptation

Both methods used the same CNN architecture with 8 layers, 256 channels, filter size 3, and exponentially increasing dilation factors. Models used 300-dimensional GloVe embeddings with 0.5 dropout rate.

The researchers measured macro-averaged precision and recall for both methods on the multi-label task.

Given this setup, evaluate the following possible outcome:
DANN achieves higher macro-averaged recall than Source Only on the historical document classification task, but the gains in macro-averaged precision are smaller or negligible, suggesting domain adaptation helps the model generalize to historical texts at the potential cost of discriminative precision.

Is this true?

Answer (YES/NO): NO